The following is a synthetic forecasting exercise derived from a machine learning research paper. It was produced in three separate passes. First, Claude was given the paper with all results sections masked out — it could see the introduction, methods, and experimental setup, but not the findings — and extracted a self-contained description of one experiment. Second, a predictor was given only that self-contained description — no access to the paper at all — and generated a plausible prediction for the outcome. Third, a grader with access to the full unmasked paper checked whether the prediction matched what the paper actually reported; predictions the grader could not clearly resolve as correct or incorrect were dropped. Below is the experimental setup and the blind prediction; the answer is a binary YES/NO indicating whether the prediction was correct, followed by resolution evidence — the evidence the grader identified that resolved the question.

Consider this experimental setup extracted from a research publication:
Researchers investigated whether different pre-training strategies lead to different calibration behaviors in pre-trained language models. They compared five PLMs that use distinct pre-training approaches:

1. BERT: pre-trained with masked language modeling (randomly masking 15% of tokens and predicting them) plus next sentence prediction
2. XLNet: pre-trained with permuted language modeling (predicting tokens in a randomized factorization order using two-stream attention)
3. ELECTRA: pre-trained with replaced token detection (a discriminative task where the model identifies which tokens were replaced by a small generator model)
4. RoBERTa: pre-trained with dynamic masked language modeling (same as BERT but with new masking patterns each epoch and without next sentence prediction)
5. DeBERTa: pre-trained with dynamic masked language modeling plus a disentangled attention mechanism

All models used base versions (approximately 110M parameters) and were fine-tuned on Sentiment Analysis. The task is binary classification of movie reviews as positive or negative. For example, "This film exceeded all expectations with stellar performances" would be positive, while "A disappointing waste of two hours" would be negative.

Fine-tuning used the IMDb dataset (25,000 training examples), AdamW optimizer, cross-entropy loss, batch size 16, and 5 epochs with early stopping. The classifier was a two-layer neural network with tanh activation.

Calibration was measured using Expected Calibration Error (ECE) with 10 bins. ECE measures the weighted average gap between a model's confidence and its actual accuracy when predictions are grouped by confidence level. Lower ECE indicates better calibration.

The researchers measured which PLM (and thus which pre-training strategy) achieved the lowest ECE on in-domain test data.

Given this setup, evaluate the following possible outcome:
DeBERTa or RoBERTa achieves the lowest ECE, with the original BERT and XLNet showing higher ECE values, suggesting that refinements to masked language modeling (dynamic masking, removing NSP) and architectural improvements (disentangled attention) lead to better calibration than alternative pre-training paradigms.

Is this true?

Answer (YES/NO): NO